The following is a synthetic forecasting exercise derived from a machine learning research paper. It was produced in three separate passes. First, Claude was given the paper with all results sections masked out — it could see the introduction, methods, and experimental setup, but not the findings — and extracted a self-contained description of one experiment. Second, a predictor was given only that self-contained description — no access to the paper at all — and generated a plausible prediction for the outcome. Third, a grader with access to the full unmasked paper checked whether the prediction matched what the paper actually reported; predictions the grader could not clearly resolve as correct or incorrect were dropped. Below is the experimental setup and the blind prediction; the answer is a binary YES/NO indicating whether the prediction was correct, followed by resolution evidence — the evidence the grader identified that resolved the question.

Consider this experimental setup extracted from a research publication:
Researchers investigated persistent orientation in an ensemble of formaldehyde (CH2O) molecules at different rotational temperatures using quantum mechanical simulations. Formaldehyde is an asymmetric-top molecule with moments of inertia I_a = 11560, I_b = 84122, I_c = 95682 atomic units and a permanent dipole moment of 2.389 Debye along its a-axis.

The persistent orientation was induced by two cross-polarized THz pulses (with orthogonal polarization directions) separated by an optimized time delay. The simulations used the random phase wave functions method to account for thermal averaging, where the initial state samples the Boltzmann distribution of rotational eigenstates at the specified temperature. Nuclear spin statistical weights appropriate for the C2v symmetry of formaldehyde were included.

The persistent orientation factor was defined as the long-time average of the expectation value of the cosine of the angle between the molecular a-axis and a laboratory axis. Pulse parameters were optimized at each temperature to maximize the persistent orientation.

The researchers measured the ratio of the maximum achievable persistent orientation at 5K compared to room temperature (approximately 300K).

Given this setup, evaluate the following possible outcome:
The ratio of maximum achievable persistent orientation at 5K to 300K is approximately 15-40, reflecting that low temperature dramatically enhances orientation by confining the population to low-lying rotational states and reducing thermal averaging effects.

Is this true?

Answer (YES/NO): NO